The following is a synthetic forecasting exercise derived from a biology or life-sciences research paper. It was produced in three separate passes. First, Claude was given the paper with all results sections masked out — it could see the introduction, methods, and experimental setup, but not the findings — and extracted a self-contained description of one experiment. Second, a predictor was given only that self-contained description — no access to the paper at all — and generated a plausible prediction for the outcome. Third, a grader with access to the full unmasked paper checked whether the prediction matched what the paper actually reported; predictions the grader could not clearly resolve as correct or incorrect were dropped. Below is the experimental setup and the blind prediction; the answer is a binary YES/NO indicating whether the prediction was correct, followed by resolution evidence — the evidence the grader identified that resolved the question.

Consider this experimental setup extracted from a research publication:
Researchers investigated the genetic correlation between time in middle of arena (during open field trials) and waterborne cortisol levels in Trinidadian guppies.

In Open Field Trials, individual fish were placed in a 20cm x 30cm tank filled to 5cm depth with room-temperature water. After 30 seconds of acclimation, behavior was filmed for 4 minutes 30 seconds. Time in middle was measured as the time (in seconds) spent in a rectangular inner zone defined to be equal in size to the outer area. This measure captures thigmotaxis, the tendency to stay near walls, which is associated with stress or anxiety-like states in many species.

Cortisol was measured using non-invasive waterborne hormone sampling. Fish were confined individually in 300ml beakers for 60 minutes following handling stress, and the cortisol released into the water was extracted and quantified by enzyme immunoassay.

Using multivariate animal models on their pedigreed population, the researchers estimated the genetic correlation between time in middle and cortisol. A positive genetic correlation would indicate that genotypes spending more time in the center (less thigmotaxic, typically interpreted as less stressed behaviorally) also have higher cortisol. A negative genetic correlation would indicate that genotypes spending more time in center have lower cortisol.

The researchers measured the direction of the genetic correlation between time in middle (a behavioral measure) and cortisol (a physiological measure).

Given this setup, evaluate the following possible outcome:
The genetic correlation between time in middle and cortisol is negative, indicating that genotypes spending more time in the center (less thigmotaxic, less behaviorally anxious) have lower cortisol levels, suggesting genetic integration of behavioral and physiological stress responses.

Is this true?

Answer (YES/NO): YES